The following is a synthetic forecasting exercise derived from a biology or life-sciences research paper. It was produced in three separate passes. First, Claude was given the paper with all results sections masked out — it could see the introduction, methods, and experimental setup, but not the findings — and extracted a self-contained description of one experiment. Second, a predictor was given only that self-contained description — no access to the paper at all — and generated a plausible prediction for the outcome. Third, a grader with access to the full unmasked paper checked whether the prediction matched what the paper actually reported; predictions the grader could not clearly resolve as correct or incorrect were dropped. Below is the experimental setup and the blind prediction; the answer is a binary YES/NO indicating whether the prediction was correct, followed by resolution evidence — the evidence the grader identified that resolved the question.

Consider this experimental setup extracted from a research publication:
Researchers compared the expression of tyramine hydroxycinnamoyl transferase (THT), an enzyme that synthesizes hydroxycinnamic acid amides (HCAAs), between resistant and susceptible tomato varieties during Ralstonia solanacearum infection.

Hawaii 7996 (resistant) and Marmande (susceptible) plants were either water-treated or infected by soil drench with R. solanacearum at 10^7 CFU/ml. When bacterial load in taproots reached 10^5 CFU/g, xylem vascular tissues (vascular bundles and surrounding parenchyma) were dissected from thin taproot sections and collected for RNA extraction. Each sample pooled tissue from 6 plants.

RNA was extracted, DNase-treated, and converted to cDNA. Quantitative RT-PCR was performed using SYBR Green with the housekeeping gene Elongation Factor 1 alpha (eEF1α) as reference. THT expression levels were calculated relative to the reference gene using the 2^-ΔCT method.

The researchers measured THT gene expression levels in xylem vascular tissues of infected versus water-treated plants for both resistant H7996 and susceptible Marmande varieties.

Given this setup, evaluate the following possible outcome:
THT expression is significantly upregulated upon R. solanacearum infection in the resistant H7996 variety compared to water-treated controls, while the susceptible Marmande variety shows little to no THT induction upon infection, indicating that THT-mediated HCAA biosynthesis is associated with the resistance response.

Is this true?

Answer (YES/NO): NO